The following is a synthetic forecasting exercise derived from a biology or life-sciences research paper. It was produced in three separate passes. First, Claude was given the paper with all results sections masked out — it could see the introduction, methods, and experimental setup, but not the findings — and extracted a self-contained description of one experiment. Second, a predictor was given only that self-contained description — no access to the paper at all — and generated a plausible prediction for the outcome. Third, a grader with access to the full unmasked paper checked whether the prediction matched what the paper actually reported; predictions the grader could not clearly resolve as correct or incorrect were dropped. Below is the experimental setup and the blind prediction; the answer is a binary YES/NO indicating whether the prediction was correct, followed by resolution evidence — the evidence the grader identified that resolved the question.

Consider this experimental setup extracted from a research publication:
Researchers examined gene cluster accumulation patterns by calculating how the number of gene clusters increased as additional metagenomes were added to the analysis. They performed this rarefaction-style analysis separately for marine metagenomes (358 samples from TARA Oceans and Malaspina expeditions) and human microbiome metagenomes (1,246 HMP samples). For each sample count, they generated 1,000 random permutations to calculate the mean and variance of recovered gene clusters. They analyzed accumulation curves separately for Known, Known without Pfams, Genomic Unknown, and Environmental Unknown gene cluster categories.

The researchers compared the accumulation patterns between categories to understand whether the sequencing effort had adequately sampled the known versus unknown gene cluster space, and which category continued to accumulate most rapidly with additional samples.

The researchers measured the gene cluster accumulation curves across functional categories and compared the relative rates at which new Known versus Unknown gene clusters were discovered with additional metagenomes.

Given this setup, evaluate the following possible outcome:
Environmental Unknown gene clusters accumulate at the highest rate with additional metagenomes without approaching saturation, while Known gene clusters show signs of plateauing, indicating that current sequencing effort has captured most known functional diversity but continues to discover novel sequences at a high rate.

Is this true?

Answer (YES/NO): NO